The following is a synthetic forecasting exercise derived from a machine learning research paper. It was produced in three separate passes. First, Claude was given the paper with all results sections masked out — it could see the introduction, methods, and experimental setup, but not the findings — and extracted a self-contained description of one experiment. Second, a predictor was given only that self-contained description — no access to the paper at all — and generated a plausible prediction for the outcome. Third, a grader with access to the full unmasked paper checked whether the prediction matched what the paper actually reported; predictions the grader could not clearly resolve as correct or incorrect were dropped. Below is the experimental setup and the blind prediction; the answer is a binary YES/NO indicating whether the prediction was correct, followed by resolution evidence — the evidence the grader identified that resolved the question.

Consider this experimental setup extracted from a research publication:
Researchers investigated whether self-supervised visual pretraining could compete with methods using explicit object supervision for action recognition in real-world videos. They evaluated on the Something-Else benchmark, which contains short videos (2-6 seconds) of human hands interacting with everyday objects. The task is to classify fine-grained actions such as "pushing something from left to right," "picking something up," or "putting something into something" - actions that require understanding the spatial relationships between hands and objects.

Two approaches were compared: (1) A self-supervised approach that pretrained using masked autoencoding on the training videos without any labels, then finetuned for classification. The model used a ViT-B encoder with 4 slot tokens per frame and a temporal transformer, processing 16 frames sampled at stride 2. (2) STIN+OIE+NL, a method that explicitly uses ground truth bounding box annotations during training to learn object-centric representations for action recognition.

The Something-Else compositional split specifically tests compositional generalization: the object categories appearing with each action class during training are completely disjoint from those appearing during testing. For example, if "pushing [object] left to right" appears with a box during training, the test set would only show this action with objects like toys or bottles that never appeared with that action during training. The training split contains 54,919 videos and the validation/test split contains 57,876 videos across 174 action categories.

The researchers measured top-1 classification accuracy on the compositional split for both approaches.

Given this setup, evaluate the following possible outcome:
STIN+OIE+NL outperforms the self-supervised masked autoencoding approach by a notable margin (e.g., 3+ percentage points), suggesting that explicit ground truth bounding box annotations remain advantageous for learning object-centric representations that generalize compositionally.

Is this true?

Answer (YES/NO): NO